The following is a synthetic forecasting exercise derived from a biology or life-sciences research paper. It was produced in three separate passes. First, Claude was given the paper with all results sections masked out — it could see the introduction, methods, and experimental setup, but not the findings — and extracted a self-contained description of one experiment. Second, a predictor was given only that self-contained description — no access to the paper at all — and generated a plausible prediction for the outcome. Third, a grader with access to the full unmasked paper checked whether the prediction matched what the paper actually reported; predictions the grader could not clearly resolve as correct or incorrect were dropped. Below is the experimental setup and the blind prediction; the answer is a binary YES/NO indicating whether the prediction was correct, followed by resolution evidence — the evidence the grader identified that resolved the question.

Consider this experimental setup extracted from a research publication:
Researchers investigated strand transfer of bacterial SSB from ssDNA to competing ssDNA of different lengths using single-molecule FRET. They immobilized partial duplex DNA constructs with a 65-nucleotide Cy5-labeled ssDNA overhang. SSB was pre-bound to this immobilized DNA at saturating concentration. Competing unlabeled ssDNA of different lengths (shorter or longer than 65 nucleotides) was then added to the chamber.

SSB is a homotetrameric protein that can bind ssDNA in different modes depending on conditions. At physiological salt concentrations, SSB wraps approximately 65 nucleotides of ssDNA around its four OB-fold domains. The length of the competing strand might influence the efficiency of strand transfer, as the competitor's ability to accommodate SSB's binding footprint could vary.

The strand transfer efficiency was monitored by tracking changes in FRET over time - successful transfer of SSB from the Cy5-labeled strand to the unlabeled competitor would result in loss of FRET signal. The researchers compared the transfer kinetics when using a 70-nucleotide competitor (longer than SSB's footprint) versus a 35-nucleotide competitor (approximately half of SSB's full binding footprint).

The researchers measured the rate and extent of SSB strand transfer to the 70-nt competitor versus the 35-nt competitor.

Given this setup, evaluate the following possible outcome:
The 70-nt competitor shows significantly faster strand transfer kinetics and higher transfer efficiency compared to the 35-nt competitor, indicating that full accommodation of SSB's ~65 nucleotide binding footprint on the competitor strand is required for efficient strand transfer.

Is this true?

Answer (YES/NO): YES